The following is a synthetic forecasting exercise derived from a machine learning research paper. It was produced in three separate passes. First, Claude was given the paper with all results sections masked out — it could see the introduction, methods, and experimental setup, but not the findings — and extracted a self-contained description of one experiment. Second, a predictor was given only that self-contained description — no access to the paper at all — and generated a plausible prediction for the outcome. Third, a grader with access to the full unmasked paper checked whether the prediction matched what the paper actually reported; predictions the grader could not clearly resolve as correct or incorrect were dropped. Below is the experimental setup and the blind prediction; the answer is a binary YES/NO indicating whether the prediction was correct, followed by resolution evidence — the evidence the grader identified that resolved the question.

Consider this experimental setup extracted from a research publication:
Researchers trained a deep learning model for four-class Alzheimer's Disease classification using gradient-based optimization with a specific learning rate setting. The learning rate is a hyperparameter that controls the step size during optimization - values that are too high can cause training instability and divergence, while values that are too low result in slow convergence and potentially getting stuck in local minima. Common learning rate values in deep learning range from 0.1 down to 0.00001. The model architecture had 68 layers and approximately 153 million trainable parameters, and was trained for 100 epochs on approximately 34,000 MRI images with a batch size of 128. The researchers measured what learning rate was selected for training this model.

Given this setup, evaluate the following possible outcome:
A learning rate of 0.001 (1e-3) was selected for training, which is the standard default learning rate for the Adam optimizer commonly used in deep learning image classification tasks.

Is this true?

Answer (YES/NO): YES